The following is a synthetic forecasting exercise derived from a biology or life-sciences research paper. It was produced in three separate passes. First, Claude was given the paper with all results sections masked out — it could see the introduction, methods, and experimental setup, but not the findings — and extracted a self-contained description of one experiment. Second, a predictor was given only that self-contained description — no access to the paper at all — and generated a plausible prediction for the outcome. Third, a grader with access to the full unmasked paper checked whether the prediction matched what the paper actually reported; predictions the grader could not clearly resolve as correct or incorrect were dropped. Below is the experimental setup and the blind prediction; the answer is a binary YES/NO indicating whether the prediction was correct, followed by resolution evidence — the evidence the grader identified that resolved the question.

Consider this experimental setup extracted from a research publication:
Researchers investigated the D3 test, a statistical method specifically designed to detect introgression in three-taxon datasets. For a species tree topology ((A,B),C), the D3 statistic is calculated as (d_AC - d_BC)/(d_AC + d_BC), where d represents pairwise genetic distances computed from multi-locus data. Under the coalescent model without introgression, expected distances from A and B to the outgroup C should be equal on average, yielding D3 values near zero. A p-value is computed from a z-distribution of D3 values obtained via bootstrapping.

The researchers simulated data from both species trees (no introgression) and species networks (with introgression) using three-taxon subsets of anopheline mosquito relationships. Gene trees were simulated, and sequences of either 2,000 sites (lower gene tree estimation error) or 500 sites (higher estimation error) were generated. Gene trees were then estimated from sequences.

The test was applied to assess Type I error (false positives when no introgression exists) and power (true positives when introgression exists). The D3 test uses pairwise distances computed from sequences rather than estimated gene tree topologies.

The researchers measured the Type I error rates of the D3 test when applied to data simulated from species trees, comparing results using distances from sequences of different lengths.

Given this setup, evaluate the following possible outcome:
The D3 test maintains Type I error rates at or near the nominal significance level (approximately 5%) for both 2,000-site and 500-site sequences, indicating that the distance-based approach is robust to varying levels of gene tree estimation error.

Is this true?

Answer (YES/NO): NO